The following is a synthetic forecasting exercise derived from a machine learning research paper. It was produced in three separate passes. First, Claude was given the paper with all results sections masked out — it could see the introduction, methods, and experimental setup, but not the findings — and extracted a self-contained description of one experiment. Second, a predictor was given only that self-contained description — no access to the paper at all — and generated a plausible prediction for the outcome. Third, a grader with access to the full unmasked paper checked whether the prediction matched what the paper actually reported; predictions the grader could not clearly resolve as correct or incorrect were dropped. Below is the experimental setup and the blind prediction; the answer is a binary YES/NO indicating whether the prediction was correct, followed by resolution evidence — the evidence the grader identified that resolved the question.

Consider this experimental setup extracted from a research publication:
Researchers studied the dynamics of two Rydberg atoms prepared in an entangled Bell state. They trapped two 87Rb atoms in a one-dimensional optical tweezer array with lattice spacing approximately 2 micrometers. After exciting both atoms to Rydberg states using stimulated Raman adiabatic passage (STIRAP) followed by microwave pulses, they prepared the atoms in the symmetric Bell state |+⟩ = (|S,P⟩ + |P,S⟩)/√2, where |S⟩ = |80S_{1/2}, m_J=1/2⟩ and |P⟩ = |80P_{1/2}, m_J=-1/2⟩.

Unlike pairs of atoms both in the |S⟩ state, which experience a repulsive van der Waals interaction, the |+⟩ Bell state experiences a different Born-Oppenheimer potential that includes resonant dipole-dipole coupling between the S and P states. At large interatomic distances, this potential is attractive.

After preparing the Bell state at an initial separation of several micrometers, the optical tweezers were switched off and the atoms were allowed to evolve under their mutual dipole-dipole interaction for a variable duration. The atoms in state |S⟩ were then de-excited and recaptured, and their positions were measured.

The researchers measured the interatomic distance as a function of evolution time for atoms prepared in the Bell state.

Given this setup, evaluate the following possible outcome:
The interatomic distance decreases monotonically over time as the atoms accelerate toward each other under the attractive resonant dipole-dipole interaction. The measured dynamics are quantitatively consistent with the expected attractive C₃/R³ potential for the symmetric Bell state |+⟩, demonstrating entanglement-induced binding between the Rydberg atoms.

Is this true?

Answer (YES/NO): NO